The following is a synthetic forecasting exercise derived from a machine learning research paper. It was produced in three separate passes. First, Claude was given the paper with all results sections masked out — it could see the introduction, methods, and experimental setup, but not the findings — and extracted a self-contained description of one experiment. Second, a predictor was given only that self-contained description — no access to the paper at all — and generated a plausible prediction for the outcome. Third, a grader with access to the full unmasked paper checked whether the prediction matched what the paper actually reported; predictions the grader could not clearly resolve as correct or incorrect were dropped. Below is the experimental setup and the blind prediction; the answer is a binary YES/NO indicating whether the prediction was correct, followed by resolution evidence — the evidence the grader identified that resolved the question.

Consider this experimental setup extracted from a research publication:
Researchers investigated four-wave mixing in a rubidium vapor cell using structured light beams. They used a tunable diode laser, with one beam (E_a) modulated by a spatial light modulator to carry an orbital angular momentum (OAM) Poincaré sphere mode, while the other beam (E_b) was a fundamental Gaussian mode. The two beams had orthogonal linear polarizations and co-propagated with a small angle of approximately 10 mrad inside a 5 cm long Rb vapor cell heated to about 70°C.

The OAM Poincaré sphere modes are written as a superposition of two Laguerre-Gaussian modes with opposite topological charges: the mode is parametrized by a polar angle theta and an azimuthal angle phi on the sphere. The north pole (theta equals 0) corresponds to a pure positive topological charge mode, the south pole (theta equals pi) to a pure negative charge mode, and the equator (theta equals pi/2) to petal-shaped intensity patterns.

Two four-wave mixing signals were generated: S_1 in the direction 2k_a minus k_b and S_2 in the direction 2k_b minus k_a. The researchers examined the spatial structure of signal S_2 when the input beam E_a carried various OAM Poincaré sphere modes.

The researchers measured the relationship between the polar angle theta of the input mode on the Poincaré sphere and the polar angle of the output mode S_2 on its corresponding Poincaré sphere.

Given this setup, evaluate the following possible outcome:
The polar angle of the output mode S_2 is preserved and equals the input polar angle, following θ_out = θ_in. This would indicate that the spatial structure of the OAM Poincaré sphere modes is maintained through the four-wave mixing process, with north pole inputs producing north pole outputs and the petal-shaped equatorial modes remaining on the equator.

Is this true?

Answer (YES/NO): NO